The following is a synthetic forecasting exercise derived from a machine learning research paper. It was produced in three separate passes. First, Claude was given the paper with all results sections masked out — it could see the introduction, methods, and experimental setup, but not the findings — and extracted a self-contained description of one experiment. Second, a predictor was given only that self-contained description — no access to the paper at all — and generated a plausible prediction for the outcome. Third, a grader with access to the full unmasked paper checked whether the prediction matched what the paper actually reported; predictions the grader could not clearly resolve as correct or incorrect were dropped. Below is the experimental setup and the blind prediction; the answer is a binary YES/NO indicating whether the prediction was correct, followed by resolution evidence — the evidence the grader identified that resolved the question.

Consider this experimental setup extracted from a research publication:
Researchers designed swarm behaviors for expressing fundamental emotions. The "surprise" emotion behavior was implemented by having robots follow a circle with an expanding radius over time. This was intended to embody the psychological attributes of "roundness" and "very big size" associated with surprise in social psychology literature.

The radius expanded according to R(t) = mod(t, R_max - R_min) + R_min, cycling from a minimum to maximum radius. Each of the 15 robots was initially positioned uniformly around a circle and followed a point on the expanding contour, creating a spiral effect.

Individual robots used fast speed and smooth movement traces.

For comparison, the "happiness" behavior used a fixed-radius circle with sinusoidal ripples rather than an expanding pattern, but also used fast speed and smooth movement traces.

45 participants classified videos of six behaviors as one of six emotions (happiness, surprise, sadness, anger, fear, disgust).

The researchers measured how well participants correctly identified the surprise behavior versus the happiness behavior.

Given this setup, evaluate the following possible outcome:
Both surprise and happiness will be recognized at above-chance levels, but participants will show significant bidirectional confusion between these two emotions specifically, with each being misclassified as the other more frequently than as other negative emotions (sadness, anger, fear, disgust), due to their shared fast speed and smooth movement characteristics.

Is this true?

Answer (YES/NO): YES